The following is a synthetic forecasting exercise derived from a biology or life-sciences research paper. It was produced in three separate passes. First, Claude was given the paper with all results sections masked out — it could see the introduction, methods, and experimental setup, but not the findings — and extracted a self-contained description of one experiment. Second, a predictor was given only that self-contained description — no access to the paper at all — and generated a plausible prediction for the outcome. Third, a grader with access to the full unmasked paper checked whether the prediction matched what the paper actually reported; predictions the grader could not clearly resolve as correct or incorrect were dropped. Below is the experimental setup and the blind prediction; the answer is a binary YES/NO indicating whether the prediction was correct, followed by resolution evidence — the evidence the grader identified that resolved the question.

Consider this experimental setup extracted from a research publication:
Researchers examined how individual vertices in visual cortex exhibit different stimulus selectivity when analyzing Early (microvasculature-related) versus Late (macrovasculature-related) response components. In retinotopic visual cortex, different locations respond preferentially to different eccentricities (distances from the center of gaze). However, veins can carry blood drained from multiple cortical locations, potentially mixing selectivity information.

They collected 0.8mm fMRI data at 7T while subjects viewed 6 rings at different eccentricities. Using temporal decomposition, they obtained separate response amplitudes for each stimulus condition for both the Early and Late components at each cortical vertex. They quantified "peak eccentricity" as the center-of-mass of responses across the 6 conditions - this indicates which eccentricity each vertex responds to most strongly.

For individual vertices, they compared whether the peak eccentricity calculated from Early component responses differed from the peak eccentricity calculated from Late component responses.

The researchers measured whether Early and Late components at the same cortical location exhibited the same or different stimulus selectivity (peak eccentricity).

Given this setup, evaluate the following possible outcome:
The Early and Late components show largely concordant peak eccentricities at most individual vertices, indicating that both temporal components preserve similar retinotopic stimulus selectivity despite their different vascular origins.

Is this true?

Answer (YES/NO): NO